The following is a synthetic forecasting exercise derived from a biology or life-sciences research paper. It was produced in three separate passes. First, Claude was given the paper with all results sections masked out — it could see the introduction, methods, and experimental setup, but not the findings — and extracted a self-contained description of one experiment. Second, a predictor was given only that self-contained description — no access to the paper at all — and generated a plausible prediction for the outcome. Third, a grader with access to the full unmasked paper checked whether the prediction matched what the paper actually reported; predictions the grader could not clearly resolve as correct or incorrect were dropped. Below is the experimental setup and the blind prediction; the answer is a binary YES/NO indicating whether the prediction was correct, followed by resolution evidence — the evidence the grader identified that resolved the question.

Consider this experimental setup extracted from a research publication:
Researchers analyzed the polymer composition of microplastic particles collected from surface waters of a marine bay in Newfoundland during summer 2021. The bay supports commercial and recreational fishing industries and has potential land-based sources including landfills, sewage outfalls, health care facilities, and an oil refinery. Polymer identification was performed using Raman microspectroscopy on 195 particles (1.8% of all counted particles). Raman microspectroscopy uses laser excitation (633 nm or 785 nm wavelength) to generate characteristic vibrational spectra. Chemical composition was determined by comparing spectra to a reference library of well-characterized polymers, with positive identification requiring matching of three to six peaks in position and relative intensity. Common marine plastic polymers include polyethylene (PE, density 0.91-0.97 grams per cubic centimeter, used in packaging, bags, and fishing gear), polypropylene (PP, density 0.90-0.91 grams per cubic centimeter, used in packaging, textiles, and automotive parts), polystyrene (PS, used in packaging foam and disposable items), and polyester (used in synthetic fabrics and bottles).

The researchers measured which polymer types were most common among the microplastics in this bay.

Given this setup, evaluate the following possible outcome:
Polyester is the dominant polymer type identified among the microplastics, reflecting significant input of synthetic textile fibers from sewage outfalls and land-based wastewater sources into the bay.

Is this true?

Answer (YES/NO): NO